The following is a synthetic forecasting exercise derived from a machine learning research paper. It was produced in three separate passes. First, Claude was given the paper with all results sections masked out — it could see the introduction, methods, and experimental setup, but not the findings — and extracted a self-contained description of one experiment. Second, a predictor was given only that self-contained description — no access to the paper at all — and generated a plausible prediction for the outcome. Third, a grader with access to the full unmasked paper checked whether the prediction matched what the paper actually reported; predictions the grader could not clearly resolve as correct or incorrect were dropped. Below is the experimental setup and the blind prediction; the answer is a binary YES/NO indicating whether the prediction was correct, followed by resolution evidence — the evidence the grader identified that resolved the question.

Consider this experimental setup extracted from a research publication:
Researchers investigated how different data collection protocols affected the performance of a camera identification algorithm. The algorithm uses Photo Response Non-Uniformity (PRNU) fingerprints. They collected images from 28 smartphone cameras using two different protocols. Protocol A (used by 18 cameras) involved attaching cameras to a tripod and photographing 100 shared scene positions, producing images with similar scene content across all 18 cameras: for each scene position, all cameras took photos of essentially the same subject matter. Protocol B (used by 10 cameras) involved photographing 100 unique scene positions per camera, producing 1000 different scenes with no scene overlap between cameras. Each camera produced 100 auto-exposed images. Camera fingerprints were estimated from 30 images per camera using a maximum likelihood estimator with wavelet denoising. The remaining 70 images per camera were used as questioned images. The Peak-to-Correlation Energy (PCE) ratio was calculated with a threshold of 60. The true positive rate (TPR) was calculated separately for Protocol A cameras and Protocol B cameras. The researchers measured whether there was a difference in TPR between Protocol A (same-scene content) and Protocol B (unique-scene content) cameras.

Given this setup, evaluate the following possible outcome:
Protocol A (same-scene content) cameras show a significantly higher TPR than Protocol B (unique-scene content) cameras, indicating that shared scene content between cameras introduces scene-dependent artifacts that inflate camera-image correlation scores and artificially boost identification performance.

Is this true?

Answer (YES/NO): NO